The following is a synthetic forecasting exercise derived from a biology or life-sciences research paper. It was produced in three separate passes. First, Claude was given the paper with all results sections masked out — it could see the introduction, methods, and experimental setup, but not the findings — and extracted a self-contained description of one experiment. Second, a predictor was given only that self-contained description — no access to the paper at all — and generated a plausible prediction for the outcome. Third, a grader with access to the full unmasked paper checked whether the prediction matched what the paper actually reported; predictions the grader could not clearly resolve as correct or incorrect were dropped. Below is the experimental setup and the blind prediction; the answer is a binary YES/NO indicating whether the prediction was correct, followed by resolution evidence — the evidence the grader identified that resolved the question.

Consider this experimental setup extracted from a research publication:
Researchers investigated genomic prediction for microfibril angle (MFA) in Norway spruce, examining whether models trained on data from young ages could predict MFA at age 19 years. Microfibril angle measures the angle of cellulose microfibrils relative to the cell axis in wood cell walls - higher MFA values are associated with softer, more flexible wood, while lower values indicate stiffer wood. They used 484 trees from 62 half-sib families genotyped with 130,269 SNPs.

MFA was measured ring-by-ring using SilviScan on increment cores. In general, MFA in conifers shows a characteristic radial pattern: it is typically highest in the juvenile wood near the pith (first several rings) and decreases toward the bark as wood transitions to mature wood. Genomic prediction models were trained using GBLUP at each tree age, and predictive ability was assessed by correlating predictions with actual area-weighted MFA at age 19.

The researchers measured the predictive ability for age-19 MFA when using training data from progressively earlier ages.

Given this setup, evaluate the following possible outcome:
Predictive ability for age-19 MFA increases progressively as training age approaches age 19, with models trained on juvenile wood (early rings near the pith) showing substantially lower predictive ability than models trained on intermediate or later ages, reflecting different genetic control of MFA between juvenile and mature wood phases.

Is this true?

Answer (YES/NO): NO